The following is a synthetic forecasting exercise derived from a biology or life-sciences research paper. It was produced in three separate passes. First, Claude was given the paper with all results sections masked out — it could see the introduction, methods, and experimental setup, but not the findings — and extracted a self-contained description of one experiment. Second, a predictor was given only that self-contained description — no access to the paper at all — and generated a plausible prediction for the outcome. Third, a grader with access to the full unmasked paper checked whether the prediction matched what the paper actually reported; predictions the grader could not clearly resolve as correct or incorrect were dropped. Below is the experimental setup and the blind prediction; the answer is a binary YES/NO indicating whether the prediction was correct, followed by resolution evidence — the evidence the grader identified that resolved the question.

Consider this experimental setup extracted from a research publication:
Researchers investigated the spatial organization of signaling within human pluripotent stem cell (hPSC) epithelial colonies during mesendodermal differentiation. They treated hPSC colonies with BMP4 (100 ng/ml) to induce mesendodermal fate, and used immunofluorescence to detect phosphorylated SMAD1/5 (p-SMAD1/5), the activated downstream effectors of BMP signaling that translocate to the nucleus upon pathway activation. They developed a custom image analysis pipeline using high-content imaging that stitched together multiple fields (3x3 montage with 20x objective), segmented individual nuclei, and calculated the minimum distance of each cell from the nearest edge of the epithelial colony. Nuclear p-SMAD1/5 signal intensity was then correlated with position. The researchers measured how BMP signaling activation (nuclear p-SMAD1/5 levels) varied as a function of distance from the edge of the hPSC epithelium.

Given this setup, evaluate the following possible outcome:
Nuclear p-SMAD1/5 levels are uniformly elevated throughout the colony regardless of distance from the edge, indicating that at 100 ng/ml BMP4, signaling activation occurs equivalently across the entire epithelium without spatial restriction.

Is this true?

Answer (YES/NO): NO